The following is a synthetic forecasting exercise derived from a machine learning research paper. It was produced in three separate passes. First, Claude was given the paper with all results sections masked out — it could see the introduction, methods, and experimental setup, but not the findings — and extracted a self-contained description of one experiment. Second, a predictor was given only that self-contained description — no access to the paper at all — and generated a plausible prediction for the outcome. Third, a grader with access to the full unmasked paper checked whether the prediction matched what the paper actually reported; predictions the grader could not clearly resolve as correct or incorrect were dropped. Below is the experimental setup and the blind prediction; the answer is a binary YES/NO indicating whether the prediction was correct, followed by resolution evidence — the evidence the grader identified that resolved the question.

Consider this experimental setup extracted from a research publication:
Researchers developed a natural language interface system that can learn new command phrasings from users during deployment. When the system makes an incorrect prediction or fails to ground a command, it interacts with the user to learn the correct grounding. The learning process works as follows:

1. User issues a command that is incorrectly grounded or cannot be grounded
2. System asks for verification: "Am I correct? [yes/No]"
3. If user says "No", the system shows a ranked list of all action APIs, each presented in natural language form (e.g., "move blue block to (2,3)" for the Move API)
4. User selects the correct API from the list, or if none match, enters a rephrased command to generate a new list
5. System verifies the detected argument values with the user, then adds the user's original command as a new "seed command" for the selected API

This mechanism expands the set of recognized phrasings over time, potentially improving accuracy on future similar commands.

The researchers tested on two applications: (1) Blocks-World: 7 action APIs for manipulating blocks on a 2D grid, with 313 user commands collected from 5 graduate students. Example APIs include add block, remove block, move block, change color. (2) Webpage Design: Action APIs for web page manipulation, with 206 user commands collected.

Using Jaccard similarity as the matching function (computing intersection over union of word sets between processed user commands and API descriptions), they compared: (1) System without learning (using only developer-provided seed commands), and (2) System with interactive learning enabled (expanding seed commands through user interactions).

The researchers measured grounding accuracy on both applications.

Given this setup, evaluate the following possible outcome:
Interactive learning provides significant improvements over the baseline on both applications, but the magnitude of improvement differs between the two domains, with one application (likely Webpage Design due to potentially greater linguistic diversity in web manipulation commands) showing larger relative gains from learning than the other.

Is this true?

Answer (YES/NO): NO